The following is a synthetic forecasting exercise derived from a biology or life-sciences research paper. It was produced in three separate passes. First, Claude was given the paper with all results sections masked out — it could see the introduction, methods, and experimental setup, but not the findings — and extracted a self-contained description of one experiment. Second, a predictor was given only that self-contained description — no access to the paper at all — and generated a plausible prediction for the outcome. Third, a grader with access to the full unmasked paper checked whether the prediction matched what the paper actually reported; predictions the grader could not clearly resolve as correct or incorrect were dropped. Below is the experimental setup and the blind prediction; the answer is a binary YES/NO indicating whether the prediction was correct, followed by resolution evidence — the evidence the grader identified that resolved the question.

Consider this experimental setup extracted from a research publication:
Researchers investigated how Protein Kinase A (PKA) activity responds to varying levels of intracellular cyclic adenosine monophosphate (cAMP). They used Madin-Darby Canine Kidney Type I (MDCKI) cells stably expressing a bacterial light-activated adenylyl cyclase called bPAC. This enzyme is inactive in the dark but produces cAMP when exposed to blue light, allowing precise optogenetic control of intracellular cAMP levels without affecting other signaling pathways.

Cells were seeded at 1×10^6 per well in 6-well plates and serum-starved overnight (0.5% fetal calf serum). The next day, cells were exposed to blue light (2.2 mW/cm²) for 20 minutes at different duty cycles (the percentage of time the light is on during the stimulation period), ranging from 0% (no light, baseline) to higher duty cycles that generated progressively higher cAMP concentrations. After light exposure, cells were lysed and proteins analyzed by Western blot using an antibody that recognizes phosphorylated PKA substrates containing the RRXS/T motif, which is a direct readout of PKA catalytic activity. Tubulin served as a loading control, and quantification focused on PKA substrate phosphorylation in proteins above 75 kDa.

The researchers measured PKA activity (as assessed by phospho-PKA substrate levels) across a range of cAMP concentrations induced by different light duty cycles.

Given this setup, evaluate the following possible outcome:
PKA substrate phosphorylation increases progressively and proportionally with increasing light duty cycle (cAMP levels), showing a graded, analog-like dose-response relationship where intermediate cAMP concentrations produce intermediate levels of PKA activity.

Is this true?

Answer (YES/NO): NO